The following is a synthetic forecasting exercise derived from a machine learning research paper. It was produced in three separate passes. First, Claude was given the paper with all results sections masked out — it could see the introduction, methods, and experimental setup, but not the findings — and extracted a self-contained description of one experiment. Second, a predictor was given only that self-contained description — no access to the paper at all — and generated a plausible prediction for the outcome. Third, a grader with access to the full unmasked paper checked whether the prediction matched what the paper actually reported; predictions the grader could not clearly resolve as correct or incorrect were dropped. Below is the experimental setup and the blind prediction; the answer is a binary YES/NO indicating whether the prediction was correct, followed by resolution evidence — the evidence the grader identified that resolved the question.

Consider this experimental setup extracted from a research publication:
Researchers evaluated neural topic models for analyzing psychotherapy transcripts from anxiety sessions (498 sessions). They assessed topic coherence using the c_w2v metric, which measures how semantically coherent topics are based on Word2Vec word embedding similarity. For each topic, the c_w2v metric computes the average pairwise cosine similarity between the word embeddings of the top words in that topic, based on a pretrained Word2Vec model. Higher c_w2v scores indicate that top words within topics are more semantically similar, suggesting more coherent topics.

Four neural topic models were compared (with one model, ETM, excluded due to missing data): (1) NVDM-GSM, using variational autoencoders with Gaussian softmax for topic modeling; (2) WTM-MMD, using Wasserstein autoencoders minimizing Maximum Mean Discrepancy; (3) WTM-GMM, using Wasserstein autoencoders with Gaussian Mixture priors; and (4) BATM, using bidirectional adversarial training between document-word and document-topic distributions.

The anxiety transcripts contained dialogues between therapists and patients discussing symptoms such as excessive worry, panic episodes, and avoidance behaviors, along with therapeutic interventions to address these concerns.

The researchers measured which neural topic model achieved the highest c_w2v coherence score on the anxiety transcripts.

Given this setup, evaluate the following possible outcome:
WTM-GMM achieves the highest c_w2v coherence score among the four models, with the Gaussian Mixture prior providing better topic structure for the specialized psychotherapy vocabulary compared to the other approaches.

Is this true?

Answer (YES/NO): NO